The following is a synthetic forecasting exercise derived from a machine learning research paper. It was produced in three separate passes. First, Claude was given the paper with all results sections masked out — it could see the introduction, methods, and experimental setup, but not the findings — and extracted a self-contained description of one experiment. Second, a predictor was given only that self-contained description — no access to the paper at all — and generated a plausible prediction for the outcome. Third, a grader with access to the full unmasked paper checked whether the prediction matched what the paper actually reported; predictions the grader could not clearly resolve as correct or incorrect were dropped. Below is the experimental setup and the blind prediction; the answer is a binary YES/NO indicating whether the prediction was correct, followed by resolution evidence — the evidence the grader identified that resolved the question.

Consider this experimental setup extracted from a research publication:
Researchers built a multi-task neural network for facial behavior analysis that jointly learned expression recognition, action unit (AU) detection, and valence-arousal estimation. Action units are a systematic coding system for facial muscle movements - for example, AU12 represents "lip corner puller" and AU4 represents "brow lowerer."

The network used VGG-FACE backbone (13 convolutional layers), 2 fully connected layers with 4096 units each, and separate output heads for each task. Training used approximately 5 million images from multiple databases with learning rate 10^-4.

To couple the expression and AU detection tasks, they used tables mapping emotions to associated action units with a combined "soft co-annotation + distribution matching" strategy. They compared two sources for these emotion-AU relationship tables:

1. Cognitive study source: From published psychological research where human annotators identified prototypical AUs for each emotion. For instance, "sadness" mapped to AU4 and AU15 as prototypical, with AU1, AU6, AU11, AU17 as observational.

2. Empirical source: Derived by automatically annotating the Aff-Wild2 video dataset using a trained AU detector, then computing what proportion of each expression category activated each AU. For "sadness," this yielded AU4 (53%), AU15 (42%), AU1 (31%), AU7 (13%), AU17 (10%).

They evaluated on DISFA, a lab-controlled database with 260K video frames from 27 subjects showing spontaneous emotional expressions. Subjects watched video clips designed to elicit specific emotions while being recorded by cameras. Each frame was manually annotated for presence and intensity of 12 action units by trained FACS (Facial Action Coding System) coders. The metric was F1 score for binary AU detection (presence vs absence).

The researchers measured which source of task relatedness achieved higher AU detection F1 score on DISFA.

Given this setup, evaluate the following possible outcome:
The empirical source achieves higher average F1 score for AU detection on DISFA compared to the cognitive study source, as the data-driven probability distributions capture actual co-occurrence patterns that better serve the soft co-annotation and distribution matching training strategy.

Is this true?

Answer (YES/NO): YES